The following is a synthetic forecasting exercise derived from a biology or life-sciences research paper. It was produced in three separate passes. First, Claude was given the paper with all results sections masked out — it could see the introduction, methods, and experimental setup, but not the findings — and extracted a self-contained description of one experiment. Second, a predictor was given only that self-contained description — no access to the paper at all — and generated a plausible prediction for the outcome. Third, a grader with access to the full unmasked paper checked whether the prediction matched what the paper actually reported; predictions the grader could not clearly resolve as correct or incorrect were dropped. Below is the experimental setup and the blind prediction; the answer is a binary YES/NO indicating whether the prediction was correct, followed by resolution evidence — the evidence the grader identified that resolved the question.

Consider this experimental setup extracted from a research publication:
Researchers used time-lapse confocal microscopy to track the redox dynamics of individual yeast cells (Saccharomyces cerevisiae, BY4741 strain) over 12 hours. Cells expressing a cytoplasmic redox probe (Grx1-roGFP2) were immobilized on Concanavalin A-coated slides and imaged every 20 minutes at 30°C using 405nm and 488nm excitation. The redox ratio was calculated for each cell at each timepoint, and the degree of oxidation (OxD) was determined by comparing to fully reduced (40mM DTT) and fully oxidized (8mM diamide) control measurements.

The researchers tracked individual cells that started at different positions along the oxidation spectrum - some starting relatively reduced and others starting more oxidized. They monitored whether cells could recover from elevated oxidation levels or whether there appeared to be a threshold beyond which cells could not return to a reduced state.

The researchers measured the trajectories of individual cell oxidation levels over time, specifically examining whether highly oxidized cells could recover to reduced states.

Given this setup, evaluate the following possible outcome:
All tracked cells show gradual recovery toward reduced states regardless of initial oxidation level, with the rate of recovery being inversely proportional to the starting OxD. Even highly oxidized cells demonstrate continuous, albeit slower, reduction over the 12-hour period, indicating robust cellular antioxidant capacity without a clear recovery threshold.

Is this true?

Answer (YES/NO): NO